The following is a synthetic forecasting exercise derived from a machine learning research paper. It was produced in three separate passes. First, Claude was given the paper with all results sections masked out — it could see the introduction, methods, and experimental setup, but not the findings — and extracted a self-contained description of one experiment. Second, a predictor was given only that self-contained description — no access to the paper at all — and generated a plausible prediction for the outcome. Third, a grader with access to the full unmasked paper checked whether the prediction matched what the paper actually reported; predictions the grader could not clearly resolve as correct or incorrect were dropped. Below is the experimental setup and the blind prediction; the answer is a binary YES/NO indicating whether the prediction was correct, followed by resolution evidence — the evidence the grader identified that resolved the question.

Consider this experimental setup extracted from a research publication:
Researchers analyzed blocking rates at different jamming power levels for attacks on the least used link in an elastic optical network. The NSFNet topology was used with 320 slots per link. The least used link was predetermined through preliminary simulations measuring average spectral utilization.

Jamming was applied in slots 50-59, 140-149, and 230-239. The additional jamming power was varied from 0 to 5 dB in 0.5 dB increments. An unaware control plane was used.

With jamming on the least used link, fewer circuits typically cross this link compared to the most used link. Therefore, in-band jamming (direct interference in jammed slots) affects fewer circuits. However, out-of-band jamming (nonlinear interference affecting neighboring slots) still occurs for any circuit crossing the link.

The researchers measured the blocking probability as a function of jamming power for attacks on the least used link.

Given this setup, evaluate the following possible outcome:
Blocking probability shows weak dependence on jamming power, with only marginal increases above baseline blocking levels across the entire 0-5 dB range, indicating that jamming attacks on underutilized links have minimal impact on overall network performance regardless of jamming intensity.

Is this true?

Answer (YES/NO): YES